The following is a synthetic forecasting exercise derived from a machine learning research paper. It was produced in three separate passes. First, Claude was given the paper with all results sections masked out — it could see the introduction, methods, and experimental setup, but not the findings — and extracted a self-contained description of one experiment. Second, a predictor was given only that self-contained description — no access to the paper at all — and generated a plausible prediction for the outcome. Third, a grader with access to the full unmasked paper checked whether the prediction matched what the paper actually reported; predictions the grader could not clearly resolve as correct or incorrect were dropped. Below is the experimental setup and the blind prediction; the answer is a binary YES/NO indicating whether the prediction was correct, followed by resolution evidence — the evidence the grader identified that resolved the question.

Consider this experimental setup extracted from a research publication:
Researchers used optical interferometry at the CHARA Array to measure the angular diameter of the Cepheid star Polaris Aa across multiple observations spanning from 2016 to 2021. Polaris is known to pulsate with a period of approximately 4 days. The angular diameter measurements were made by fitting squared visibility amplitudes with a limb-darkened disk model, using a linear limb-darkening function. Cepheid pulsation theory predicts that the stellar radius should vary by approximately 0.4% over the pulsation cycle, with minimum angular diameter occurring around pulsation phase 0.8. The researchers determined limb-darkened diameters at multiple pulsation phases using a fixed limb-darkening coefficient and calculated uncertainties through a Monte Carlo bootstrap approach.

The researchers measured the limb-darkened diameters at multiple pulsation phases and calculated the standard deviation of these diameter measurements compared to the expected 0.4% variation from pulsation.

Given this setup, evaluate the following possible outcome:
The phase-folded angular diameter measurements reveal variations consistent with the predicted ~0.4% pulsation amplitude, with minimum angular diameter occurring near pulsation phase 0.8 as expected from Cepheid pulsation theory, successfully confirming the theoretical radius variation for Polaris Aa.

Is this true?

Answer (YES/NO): NO